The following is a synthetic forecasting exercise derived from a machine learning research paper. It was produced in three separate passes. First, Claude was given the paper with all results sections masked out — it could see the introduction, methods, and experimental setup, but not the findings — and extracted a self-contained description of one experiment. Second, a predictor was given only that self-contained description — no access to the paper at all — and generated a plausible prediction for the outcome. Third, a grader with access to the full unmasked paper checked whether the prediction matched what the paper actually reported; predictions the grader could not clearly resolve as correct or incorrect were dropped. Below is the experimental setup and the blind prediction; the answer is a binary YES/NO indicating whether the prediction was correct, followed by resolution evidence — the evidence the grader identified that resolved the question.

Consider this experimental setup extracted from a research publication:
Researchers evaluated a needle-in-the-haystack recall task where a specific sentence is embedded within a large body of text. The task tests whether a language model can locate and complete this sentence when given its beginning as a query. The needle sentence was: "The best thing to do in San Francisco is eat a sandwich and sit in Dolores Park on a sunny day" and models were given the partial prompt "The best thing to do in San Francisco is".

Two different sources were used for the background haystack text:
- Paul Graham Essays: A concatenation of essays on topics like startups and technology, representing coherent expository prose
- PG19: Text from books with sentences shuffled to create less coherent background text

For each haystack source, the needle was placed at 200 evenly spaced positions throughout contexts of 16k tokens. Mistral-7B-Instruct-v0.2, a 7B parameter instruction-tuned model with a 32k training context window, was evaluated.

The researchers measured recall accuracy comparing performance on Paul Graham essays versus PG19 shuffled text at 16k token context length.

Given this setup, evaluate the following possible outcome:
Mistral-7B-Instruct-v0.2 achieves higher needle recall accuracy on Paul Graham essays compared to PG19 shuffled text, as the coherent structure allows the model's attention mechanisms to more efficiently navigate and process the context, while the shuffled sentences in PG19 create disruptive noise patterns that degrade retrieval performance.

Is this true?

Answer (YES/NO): NO